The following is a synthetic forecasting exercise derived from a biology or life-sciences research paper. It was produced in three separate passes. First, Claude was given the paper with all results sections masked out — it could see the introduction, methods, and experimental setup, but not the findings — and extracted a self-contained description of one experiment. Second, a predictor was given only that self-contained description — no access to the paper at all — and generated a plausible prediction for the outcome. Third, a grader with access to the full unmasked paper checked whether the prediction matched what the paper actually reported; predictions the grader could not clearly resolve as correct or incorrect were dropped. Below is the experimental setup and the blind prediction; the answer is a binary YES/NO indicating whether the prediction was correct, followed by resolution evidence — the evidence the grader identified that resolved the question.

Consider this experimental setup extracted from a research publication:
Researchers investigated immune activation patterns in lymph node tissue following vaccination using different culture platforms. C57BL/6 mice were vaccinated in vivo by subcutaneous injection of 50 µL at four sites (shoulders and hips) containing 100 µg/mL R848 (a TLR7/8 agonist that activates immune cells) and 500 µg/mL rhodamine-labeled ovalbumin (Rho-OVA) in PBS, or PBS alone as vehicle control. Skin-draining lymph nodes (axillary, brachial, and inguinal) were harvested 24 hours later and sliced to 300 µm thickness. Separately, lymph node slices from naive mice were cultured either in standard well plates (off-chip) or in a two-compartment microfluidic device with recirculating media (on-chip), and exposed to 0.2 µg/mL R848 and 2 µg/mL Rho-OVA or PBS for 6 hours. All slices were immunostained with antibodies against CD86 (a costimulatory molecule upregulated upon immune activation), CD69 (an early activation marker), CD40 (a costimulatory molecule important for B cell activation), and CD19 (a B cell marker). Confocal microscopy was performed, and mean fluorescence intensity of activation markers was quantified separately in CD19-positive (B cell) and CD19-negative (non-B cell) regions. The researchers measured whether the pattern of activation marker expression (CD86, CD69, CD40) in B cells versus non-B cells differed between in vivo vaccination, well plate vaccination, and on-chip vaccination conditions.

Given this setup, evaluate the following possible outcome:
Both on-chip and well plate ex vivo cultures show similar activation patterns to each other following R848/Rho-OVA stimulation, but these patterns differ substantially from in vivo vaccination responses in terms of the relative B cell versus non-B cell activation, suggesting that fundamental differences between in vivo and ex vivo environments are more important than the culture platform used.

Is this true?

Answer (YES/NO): NO